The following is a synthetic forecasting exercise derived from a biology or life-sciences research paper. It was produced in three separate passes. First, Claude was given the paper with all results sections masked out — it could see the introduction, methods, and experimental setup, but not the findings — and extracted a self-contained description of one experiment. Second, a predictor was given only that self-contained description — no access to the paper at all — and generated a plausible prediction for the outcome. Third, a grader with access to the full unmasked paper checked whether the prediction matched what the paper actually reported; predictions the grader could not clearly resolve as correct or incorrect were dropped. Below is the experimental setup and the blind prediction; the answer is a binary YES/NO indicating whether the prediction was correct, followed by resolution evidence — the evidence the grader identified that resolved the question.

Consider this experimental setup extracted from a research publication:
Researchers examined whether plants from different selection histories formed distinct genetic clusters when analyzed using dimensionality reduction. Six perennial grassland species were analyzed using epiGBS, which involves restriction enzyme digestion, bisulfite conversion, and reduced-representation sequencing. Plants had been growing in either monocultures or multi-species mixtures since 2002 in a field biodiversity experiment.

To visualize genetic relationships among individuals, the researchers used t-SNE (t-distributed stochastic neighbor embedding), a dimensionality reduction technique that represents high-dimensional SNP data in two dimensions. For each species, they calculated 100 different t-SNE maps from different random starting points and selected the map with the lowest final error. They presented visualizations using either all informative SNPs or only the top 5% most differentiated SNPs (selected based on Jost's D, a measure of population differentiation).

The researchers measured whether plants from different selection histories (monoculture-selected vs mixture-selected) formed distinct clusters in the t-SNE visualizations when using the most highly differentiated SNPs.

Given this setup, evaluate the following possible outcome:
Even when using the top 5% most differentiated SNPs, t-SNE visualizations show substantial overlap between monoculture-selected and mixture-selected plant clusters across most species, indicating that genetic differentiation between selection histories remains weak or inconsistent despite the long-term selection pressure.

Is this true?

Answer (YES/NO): NO